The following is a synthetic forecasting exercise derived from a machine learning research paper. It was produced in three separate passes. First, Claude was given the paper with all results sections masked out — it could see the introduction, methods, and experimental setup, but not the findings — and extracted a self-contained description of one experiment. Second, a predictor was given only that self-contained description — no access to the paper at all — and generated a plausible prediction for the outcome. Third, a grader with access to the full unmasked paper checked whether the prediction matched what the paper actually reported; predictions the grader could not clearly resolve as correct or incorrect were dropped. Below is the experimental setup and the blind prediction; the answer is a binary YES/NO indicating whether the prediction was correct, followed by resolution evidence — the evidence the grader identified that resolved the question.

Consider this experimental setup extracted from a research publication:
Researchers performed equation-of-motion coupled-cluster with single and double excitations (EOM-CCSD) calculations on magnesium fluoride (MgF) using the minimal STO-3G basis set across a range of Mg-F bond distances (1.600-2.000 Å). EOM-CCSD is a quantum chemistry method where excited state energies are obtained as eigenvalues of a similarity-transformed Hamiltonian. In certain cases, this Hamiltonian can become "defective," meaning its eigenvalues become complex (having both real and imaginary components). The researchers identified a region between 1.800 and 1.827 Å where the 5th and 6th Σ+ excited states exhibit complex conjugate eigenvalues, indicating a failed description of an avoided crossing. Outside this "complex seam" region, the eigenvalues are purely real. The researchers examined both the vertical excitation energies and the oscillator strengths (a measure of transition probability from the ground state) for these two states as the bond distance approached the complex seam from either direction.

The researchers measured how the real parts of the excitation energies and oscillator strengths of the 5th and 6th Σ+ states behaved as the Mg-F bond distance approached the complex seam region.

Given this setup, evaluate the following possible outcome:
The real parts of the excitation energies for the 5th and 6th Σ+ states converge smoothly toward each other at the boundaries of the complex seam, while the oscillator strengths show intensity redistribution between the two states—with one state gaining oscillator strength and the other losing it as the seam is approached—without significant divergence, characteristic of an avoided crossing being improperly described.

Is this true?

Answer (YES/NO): NO